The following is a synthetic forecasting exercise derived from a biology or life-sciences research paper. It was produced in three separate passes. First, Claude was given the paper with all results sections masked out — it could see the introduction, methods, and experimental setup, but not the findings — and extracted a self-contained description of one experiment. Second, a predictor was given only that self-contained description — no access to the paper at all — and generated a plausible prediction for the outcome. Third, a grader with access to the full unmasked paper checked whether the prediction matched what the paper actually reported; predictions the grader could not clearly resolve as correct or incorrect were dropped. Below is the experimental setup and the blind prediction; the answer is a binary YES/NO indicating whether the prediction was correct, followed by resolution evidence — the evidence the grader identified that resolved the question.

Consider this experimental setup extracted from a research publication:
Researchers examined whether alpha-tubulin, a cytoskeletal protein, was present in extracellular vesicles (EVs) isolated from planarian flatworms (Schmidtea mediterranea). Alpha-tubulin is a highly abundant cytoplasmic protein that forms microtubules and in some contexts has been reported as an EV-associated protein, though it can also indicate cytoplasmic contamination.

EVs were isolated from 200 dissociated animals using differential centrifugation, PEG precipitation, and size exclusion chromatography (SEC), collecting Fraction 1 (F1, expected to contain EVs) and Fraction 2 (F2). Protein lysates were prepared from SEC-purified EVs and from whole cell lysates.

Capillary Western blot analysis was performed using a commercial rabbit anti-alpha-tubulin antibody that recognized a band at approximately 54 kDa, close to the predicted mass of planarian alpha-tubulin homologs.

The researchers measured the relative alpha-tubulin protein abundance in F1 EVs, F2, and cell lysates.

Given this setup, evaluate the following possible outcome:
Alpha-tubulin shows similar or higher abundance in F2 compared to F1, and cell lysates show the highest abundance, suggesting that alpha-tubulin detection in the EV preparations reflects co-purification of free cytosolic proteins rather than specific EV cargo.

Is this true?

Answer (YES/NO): NO